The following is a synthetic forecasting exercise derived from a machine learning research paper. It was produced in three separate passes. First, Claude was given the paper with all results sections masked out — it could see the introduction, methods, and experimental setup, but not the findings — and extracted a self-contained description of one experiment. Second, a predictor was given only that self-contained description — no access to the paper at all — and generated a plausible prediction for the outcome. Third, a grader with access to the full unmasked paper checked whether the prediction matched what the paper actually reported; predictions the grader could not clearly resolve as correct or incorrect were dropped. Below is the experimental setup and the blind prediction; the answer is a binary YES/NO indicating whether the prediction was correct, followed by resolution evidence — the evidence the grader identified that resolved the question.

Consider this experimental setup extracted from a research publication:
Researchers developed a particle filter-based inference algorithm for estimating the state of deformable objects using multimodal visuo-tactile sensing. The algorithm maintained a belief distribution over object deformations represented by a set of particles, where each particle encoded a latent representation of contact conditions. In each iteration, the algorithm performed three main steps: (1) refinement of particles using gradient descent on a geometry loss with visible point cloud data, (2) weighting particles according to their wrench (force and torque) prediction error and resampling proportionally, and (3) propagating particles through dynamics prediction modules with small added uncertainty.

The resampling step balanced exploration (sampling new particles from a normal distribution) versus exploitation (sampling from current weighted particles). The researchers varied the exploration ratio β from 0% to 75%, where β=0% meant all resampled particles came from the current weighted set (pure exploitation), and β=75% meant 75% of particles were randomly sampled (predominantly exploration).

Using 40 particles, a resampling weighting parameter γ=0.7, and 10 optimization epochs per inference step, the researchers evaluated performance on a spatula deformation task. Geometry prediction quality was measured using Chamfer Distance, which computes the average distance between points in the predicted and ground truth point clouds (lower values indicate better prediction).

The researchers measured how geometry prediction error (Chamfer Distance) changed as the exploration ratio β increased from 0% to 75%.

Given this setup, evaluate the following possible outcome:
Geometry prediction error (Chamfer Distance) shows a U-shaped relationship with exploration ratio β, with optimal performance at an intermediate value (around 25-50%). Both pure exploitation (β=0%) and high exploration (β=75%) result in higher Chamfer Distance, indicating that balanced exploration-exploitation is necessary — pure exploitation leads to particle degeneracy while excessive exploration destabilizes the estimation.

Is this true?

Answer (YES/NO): NO